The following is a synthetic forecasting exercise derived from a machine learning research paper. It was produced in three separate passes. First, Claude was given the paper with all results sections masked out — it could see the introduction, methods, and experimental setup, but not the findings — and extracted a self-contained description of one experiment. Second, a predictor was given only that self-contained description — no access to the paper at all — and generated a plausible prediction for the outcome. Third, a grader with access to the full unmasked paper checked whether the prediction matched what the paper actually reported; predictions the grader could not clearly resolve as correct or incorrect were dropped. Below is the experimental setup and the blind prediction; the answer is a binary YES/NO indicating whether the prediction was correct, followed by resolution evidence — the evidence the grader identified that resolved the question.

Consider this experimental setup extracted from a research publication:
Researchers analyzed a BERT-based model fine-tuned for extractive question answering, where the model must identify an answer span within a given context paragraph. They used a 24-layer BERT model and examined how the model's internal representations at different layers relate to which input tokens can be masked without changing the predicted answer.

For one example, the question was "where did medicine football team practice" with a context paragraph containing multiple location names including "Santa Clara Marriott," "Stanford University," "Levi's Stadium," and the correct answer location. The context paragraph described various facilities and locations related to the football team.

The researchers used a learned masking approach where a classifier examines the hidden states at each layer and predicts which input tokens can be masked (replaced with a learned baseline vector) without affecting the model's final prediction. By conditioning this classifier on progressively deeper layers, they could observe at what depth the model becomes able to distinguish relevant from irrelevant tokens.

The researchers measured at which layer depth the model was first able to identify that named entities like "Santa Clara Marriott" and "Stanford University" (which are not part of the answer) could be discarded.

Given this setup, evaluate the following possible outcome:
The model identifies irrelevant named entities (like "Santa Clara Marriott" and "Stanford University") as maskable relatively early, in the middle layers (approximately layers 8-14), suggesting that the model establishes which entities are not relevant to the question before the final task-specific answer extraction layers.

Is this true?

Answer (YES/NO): NO